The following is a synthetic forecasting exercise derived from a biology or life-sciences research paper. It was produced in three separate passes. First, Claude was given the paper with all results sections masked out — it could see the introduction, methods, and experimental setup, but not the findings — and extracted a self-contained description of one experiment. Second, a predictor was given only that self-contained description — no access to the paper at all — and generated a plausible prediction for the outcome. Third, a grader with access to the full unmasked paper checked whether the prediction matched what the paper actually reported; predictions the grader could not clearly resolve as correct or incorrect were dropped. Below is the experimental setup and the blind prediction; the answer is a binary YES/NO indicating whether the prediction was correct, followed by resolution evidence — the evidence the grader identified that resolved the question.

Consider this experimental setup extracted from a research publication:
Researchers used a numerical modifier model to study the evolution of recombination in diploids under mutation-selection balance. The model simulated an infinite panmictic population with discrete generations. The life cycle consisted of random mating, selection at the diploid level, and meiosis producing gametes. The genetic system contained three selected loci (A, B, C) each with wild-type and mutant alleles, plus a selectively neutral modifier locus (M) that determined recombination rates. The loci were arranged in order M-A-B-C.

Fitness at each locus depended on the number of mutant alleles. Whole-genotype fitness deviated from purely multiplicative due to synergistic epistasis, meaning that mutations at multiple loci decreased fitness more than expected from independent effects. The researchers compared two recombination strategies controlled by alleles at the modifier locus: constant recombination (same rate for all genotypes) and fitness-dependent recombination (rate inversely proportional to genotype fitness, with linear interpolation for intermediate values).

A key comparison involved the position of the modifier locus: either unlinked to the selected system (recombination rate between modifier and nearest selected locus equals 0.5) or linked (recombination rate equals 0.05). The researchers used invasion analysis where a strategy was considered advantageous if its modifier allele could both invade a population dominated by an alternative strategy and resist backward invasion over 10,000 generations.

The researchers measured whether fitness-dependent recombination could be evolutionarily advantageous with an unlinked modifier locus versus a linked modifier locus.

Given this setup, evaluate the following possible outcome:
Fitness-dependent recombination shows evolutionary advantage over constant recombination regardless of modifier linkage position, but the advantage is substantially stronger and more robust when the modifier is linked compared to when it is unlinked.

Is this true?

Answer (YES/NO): YES